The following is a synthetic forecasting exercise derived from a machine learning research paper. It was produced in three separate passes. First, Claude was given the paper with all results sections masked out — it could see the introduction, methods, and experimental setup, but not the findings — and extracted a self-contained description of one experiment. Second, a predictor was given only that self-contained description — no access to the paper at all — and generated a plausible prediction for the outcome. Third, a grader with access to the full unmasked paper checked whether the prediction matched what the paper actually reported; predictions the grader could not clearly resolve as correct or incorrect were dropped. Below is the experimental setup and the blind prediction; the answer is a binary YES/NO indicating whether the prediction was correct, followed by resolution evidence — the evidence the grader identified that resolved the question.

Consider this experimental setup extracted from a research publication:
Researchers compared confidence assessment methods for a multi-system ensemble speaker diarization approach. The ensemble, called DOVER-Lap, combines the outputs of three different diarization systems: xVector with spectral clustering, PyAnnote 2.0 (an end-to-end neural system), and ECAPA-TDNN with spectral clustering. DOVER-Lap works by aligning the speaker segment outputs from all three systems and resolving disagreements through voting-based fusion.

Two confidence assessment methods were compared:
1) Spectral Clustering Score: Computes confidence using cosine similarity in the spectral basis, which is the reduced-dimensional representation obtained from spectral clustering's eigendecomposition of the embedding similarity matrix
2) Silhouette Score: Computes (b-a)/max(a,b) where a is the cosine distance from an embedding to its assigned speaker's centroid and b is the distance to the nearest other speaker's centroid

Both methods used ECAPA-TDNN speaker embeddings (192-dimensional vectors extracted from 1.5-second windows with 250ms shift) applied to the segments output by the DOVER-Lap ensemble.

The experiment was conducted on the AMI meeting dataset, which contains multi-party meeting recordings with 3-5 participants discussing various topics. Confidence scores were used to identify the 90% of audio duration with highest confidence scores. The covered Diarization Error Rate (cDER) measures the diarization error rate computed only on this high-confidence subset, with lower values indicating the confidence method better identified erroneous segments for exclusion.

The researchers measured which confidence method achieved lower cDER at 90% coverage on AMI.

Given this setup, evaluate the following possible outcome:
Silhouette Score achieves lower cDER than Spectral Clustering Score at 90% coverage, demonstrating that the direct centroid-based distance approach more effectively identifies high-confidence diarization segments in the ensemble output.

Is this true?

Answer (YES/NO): YES